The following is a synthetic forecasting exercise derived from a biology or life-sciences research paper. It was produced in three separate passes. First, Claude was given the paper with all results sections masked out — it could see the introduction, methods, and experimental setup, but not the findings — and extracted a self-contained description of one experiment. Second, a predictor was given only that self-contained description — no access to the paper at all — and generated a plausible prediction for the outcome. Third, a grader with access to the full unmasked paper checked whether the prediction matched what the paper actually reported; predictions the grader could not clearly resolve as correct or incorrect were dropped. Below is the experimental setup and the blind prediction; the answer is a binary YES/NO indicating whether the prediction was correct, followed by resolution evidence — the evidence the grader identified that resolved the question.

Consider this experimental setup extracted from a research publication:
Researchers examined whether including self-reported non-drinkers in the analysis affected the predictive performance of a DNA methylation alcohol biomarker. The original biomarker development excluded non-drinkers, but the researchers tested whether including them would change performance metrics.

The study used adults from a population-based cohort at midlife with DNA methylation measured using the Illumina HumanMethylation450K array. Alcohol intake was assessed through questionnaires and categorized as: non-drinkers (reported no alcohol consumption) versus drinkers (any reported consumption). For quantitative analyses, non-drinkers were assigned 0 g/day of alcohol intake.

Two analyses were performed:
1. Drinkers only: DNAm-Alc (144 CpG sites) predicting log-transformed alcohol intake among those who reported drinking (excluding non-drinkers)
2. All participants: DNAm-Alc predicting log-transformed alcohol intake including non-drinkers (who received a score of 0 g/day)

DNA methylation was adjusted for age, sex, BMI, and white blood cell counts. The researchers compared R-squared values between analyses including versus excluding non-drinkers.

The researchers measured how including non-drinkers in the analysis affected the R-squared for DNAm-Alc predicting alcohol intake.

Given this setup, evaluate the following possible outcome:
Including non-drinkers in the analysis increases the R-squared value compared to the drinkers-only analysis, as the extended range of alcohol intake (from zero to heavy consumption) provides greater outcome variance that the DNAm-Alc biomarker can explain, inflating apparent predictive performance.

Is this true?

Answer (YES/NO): NO